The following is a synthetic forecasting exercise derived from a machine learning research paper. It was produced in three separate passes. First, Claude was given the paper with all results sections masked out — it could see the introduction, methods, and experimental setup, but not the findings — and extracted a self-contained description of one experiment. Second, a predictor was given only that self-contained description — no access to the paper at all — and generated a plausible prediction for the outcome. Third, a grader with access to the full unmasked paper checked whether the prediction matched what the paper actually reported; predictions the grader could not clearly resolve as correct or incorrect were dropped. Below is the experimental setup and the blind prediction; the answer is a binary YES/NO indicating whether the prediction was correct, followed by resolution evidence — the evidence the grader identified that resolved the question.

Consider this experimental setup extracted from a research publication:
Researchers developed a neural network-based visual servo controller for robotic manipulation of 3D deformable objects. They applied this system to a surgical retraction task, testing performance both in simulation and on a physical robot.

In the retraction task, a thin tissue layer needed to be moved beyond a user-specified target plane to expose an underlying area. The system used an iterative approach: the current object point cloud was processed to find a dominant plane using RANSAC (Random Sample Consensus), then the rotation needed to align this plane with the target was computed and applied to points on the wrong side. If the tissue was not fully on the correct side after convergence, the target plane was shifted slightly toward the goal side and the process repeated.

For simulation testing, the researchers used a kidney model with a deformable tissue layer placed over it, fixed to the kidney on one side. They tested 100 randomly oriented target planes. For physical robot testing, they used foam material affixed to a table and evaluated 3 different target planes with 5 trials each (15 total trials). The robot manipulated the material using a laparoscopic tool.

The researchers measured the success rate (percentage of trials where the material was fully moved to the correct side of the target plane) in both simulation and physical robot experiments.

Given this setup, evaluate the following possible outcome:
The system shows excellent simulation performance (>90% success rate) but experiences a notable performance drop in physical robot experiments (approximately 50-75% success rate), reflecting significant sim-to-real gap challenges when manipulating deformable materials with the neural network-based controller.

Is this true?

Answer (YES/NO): NO